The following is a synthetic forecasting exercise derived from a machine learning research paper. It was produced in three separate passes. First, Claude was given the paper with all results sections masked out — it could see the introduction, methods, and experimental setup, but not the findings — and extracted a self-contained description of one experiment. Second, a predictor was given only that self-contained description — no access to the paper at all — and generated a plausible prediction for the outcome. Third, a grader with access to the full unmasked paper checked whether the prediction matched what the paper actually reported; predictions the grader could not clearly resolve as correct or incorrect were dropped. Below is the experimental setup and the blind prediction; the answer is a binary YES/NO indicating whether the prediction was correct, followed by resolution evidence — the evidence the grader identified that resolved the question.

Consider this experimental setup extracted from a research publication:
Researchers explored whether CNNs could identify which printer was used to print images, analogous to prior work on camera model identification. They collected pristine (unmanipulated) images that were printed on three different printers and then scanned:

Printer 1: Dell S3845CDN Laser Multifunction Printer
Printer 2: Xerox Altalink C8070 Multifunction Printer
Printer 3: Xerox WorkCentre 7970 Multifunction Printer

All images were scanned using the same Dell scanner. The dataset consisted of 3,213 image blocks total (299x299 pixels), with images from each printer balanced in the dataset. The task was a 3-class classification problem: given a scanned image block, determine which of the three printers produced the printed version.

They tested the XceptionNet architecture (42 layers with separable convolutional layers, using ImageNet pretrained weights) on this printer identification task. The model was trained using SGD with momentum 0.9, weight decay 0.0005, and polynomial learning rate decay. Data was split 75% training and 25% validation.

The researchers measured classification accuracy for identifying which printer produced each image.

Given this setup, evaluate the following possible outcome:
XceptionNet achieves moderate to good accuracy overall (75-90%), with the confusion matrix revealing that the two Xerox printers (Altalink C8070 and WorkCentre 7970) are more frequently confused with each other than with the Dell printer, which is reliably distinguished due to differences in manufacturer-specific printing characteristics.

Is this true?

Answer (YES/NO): NO